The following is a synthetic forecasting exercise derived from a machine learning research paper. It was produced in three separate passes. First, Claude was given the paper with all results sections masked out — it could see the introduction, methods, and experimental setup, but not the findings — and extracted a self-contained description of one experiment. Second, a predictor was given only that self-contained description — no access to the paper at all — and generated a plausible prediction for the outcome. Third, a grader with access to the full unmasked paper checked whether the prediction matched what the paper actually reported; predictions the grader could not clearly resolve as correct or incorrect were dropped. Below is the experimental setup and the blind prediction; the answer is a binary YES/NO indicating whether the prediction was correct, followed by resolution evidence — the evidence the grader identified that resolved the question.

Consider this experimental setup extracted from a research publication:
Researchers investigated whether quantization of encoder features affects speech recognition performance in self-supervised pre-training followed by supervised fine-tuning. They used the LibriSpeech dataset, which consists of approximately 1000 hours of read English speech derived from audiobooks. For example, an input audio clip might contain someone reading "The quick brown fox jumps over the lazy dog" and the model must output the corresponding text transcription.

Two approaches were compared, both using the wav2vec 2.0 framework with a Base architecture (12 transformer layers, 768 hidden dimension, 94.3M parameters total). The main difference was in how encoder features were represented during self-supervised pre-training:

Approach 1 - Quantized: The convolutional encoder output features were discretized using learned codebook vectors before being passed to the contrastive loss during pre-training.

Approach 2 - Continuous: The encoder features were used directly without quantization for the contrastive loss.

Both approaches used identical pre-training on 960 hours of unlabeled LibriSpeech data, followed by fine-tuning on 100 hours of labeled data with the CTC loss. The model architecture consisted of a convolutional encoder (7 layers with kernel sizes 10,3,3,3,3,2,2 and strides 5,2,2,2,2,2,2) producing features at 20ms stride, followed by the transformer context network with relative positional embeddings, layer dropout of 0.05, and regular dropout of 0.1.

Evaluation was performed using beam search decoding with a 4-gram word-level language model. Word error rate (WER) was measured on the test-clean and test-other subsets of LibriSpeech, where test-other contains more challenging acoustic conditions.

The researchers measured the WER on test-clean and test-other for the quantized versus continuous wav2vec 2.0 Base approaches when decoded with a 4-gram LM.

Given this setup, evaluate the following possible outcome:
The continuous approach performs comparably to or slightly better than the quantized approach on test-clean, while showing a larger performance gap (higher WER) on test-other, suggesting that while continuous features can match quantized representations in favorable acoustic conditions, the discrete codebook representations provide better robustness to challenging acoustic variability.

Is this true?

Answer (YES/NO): NO